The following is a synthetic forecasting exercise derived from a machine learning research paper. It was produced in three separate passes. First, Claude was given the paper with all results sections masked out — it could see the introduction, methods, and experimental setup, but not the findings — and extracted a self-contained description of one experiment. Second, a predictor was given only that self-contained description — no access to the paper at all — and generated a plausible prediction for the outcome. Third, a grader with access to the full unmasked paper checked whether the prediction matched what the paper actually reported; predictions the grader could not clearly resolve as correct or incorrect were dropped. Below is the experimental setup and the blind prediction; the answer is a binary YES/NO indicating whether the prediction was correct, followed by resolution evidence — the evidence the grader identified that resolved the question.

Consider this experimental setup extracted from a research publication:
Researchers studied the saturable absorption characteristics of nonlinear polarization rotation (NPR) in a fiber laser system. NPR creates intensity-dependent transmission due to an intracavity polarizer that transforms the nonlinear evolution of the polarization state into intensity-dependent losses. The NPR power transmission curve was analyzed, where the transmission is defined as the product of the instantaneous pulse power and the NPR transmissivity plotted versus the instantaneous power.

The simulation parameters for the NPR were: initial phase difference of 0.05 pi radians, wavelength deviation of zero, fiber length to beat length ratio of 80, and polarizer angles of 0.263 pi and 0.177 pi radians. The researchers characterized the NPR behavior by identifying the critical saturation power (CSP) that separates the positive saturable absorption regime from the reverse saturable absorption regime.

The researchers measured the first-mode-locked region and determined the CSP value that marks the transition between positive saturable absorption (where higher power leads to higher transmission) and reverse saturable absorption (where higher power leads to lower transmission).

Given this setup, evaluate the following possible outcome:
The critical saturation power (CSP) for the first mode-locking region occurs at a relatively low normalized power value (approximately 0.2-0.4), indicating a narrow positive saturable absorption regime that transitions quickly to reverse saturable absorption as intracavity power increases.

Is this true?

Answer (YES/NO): NO